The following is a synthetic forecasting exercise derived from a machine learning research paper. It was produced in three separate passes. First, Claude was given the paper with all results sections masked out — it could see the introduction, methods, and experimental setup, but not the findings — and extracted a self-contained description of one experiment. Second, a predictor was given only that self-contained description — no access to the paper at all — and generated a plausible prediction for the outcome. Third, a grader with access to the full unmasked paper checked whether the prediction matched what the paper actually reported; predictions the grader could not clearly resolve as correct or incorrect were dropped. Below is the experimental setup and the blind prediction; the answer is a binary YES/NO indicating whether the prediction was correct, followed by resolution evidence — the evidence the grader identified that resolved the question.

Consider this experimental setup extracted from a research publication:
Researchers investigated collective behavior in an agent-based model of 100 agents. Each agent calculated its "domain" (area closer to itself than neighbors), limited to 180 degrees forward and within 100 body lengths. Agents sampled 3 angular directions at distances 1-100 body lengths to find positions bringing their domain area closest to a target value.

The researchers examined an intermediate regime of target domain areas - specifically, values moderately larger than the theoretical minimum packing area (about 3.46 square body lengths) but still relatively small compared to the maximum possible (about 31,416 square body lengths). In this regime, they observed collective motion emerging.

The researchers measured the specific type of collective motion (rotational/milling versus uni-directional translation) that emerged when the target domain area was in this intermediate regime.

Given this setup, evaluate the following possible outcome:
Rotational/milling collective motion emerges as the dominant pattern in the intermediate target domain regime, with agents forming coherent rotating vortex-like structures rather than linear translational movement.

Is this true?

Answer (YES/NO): NO